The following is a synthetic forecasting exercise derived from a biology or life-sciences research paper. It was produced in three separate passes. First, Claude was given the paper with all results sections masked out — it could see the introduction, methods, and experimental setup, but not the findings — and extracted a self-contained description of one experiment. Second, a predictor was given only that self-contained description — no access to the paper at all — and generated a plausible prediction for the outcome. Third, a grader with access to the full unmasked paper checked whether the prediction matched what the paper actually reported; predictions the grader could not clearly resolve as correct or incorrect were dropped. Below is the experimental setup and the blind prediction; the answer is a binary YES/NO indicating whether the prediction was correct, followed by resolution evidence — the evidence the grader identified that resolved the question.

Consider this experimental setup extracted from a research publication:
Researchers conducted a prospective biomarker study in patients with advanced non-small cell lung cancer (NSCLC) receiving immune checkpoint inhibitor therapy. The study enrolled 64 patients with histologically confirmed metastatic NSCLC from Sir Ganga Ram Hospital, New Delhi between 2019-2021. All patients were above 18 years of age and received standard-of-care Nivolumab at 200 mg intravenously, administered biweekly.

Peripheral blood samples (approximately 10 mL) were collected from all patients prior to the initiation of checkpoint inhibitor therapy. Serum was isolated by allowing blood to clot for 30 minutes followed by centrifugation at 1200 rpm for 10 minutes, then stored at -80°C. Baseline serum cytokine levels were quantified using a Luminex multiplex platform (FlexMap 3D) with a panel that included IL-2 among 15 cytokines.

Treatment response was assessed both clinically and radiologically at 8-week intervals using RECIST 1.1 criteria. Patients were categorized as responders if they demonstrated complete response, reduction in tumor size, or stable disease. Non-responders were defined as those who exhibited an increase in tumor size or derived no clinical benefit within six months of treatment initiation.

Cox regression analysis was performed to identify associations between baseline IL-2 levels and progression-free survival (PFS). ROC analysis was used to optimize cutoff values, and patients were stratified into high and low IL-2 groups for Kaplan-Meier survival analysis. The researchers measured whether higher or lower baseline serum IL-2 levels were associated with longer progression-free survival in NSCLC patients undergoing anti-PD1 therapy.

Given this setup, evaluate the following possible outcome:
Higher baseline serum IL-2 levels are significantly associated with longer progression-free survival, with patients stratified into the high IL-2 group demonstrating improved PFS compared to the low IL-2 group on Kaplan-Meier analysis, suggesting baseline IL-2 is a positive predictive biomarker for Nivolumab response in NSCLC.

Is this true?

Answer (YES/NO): YES